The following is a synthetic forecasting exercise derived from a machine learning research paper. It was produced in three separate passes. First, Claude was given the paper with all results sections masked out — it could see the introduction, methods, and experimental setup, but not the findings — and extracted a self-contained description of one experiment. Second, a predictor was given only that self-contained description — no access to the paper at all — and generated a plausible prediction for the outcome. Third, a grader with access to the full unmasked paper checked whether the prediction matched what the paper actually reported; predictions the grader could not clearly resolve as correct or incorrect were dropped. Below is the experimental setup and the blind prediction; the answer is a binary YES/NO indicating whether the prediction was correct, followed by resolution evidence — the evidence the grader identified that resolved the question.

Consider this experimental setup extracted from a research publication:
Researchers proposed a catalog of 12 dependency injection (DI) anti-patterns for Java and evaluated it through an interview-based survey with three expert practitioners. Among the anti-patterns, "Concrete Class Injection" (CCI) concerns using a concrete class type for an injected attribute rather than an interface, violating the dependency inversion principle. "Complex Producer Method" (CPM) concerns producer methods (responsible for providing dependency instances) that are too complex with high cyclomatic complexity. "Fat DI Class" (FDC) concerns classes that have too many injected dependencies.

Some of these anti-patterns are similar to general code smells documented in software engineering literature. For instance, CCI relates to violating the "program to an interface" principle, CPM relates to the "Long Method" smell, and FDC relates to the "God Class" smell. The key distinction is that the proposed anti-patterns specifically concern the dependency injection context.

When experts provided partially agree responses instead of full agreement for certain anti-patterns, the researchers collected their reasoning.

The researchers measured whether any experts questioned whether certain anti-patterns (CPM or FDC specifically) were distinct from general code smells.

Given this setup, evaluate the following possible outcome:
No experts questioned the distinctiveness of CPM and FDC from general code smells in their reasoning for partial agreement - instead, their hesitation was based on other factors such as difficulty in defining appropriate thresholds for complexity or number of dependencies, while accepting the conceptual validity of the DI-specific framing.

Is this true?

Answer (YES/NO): NO